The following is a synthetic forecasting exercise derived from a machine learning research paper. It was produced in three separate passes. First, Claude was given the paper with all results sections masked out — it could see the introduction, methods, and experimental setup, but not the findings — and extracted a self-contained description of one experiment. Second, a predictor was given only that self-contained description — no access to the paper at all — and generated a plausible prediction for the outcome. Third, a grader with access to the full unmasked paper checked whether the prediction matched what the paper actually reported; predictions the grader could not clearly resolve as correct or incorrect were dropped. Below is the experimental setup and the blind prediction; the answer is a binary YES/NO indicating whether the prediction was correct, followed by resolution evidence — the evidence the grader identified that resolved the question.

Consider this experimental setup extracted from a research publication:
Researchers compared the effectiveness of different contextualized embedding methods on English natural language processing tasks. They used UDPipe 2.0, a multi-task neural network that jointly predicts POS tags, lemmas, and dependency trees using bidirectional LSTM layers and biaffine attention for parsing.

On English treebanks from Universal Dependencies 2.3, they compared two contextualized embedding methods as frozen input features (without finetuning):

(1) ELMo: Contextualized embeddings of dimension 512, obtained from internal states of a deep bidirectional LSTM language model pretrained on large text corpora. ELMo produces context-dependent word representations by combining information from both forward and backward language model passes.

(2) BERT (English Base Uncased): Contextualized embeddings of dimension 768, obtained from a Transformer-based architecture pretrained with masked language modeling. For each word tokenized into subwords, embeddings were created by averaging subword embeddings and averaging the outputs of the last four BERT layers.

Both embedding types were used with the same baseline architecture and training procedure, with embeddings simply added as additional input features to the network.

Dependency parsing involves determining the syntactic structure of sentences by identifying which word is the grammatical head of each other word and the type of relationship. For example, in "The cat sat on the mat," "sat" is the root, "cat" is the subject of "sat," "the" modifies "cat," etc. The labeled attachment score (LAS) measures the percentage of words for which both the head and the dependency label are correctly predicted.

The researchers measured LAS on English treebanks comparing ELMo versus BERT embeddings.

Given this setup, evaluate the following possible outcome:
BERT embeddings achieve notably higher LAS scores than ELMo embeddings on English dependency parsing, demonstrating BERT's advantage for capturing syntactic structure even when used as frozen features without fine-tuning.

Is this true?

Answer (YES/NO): YES